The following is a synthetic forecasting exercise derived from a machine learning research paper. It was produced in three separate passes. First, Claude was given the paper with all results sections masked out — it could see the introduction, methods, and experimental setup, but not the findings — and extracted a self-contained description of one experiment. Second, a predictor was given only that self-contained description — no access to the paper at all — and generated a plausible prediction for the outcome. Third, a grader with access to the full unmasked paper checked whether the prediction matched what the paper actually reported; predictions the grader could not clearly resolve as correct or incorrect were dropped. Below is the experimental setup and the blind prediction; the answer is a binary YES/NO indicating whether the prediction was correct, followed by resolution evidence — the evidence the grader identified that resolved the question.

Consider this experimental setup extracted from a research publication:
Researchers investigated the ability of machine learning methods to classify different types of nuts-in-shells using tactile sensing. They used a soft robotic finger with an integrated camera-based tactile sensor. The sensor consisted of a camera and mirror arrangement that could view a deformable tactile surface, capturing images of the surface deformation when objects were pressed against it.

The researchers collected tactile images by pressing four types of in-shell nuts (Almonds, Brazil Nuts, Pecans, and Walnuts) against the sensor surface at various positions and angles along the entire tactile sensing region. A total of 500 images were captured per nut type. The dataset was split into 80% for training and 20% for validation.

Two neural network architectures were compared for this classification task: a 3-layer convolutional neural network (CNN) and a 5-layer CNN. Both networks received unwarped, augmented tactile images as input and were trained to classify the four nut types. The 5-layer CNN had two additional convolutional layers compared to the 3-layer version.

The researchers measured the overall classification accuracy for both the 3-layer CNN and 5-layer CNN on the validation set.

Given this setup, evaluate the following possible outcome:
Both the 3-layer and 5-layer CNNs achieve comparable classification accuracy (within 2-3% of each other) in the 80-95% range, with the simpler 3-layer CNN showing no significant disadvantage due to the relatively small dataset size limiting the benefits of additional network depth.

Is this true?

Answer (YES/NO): NO